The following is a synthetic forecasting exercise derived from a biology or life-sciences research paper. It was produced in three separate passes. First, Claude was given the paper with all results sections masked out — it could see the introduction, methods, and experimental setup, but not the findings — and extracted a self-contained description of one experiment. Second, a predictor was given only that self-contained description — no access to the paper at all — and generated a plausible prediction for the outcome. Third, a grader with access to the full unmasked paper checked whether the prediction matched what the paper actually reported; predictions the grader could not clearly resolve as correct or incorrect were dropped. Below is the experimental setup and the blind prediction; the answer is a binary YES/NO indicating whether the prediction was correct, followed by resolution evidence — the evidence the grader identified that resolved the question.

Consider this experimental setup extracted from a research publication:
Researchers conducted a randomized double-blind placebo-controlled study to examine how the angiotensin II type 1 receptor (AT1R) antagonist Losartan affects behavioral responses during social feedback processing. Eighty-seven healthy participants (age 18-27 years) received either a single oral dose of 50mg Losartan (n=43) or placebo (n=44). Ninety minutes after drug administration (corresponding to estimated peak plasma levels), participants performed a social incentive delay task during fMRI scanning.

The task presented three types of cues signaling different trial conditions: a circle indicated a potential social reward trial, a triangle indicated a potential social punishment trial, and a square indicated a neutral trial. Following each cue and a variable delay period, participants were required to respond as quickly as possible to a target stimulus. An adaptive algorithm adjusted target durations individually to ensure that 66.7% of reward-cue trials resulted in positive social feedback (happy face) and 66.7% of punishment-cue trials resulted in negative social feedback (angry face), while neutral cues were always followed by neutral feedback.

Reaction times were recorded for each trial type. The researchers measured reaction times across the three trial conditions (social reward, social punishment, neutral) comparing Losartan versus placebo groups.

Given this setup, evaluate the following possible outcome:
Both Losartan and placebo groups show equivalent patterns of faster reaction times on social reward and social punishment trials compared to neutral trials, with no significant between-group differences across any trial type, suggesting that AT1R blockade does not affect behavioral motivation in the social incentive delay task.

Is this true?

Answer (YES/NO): NO